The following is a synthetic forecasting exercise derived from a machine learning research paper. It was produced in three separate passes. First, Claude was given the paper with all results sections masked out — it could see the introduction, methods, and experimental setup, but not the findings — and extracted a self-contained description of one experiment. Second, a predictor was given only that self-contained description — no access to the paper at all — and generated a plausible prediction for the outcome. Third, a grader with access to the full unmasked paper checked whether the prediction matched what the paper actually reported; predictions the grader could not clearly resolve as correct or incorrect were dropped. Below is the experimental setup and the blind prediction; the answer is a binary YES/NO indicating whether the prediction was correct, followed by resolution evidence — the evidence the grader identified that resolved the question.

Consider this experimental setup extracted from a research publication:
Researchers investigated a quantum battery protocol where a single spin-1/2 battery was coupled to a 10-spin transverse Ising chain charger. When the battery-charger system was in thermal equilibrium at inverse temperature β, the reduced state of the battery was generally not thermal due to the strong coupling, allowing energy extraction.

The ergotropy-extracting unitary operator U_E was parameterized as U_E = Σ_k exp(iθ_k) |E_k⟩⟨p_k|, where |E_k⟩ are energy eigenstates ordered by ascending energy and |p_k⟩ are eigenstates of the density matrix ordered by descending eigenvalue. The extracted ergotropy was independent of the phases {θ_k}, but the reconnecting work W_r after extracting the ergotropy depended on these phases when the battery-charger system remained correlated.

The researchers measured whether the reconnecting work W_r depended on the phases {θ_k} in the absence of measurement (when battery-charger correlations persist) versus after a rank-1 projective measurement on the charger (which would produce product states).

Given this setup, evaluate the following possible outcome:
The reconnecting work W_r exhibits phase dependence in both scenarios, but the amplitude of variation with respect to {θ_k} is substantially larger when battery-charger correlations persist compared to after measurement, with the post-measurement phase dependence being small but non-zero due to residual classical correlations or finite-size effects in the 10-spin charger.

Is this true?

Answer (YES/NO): NO